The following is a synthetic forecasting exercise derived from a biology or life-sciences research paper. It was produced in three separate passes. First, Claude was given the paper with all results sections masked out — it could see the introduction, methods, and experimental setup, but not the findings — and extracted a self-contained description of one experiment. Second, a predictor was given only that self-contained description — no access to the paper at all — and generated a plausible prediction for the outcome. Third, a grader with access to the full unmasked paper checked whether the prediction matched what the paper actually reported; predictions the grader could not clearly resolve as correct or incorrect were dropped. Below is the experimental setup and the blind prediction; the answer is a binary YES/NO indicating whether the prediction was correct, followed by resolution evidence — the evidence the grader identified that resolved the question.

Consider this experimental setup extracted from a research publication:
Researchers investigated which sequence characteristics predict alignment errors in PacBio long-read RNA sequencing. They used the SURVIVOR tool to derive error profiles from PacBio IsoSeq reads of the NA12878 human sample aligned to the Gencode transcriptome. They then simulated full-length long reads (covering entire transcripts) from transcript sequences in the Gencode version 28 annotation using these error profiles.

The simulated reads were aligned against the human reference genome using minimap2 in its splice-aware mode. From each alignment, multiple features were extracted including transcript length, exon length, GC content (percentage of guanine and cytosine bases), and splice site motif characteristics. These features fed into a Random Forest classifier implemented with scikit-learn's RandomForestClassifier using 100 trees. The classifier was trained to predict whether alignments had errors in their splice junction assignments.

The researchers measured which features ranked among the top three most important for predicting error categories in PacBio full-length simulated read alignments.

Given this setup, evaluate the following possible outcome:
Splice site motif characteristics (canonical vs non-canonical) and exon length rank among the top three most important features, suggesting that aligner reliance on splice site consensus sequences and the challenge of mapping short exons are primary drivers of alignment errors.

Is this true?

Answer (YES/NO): NO